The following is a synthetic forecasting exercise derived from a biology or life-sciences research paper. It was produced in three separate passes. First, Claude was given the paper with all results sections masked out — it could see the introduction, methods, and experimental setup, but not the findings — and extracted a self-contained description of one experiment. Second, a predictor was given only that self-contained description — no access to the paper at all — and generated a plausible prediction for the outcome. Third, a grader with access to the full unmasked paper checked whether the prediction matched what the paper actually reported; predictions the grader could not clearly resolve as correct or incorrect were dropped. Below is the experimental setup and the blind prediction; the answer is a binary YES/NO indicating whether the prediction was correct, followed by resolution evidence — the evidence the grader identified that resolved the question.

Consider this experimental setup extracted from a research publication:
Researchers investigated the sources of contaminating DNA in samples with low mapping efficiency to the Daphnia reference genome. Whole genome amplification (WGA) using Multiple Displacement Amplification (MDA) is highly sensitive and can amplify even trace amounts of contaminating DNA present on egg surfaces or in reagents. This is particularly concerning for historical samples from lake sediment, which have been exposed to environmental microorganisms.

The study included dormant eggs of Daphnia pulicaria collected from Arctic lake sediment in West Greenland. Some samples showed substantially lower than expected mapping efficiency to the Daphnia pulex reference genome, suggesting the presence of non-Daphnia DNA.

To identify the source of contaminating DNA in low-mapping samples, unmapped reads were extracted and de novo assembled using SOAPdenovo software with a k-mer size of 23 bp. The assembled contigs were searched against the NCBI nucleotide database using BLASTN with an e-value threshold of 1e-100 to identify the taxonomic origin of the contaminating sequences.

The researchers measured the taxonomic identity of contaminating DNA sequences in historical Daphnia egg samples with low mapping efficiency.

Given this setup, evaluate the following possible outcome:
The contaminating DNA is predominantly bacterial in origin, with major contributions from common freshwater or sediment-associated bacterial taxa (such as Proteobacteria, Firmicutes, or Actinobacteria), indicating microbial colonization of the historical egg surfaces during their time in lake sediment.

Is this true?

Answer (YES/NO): NO